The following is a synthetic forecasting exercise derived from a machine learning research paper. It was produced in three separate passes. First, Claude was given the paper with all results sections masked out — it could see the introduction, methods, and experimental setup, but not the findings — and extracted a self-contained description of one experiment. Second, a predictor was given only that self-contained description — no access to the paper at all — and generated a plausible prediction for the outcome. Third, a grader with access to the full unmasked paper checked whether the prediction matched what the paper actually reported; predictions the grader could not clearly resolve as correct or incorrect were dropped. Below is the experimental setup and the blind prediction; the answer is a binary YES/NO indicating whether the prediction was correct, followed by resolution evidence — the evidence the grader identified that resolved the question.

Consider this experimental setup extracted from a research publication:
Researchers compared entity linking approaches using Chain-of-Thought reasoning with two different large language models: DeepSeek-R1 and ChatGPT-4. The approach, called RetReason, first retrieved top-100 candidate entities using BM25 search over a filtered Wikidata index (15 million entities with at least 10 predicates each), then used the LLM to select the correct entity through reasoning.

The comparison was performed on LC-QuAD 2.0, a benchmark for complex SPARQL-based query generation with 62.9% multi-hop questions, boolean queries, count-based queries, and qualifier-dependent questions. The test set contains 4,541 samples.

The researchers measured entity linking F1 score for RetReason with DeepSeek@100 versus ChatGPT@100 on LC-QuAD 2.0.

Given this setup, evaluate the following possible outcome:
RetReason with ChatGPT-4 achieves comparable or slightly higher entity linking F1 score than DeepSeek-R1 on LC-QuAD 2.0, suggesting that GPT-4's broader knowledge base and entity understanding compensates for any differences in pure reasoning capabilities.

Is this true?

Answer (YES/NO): YES